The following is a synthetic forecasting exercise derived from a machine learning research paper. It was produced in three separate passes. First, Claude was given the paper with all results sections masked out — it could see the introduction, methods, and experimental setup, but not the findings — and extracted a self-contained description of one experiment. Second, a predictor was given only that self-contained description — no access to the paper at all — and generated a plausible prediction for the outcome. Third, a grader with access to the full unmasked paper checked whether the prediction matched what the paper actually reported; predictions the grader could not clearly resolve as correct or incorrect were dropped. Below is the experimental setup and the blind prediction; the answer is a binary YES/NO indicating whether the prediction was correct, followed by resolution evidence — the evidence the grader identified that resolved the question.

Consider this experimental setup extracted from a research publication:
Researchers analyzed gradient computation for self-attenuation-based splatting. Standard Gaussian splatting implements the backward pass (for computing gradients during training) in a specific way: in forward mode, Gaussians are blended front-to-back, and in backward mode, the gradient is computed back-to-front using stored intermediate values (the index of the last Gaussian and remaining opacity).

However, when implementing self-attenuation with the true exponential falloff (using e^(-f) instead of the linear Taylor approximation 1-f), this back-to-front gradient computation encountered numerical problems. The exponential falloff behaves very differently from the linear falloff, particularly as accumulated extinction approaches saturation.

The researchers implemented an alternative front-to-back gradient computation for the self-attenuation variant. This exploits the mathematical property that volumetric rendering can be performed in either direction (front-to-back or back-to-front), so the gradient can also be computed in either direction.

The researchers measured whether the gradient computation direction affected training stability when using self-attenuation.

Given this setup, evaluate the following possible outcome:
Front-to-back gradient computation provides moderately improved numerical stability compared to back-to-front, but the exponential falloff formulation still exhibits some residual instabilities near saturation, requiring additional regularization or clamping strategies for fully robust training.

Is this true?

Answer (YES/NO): NO